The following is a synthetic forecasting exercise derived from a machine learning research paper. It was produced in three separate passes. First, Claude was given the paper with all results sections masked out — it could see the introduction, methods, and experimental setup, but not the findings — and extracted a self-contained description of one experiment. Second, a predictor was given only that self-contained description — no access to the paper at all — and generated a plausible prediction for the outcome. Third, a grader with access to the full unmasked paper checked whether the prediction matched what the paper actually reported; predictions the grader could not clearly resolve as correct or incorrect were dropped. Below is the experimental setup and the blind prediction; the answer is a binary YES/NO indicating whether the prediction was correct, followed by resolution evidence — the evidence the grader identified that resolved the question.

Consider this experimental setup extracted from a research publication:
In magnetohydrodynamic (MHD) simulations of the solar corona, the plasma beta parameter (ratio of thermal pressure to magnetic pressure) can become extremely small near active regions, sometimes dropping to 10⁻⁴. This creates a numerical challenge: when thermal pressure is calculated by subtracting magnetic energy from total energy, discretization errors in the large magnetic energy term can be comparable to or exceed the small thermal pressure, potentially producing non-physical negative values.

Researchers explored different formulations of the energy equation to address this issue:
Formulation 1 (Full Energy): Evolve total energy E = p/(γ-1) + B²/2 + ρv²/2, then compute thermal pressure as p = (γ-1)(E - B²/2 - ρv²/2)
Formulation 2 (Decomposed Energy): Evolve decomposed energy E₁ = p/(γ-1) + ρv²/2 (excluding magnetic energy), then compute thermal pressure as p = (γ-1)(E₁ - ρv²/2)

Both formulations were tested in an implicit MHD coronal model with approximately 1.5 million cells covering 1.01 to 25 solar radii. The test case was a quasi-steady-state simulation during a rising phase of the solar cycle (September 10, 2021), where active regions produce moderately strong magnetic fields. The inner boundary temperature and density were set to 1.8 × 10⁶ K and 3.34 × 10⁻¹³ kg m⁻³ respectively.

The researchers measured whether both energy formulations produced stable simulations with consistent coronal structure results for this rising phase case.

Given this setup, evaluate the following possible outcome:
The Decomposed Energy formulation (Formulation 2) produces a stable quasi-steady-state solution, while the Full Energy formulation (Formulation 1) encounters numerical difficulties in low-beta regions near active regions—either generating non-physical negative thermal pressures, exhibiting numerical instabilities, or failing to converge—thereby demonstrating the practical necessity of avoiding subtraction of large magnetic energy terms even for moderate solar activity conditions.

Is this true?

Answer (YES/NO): NO